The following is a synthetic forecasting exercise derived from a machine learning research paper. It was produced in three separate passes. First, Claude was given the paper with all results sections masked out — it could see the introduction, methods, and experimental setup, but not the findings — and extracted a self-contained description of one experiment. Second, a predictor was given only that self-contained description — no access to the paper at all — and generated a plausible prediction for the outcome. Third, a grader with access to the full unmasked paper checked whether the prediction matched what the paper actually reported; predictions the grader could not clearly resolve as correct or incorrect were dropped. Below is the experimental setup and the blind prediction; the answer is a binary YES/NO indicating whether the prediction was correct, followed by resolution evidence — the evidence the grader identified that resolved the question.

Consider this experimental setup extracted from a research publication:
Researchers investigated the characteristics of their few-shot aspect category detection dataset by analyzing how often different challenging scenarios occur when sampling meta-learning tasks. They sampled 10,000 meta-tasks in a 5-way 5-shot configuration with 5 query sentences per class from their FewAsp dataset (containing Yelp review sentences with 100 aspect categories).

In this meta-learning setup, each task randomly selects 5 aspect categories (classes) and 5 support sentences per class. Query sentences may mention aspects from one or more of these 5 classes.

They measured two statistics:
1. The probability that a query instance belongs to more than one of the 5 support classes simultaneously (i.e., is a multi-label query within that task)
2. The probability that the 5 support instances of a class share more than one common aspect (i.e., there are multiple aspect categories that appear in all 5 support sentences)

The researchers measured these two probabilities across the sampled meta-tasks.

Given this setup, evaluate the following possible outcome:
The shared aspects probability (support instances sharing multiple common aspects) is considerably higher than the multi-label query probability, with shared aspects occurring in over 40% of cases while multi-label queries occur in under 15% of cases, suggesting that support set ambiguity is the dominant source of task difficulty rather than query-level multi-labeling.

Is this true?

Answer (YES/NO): NO